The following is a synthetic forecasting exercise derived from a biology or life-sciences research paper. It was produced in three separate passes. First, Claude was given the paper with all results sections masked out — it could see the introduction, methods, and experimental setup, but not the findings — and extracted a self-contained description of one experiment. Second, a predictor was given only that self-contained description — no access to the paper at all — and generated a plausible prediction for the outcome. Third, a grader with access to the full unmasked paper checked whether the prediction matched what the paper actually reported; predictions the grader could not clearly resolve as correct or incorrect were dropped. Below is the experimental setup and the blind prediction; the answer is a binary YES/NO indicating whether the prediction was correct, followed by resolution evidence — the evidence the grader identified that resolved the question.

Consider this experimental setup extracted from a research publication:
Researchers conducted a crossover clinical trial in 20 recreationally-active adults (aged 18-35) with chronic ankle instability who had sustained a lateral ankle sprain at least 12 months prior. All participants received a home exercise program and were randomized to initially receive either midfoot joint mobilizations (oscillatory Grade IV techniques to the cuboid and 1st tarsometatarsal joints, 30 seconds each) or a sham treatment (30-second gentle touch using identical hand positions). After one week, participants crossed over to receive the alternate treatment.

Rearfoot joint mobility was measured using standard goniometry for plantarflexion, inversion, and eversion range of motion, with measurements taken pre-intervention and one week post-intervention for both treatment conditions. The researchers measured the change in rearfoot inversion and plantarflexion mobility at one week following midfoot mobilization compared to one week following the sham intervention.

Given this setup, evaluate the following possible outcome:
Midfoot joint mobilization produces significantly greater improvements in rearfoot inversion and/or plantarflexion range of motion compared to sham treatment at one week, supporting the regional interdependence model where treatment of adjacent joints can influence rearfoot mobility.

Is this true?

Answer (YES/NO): NO